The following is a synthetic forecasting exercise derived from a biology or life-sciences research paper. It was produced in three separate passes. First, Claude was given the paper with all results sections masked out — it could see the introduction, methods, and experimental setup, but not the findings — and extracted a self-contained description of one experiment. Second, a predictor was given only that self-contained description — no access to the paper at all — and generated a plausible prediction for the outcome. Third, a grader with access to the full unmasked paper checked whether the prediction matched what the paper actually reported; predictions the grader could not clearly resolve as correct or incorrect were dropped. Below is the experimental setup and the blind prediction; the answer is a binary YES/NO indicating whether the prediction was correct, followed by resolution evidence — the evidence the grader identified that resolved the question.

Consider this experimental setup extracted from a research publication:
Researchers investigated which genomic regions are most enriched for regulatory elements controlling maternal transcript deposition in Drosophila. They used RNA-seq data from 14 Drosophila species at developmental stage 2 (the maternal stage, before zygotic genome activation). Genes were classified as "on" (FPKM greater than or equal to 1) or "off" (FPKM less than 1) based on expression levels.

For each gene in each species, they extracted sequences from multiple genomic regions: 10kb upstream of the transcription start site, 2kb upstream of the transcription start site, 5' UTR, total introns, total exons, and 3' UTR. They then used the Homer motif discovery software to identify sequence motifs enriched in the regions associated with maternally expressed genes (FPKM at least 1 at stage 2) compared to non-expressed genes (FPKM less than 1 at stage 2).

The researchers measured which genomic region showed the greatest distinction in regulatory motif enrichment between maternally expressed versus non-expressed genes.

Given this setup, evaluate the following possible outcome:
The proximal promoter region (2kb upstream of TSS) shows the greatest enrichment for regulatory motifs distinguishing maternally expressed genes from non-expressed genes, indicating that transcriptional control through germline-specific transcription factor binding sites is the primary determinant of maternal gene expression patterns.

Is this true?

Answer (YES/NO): YES